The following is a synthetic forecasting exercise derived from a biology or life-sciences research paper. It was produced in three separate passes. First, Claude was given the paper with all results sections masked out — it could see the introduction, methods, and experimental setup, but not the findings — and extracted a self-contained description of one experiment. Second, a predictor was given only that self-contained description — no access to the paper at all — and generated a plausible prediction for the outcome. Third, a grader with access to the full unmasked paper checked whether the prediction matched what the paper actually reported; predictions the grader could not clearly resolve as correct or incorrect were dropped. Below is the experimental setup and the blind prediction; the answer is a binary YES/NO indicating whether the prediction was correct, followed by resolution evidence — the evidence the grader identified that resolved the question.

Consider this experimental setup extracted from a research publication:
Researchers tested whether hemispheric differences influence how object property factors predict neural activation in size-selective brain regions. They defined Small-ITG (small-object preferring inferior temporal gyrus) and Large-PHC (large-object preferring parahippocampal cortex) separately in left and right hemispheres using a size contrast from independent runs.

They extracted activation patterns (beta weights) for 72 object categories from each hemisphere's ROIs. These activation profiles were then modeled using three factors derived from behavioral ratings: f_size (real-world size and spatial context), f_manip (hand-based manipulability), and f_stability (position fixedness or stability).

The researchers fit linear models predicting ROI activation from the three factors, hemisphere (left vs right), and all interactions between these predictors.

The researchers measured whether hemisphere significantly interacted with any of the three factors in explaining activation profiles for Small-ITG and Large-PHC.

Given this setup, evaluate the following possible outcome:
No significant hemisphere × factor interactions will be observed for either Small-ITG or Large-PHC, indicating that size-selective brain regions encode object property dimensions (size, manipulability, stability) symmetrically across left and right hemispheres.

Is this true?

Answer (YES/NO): YES